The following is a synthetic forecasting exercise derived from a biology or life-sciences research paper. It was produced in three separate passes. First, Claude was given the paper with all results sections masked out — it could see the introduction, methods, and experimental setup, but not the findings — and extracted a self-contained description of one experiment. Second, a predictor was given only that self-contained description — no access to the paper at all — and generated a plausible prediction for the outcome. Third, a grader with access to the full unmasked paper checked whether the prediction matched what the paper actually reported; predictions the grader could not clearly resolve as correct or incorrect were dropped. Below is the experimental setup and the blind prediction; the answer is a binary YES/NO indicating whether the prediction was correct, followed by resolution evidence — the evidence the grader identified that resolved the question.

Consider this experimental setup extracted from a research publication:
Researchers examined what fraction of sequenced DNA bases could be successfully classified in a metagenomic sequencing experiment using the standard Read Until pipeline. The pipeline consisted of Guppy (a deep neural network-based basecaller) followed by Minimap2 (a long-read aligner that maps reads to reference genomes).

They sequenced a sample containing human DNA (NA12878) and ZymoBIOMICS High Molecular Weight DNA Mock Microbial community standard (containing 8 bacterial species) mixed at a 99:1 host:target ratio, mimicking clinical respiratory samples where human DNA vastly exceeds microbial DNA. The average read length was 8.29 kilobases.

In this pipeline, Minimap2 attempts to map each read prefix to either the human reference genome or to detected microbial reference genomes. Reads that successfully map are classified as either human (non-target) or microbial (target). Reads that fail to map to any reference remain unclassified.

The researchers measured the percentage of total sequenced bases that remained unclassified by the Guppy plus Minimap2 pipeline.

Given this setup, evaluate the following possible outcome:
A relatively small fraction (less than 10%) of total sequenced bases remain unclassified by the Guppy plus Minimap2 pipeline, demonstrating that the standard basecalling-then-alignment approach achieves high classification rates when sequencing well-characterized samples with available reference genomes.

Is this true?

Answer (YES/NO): NO